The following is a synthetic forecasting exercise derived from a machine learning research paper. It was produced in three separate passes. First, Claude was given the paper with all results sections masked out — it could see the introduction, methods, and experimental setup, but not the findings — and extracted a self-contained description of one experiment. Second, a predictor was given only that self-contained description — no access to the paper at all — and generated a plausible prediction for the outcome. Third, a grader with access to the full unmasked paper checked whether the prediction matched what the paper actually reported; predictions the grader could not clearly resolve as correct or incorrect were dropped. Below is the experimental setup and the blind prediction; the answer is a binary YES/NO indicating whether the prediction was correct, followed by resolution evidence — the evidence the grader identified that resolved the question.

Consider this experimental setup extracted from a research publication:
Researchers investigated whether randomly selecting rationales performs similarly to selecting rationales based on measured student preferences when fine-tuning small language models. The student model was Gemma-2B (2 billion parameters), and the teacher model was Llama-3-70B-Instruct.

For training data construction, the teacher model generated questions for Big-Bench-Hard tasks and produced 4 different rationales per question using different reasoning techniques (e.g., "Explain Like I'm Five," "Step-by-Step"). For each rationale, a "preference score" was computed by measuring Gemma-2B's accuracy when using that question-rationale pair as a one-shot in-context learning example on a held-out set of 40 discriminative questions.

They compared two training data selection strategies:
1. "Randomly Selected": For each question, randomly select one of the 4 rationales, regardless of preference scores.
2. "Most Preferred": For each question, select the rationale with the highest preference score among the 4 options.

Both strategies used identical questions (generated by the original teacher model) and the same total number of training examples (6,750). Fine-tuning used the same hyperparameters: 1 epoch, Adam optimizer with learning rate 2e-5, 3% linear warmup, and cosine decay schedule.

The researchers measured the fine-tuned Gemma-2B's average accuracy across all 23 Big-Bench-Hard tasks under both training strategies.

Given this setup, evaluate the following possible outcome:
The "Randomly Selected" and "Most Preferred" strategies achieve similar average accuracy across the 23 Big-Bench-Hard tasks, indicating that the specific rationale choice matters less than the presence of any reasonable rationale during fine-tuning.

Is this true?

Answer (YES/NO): YES